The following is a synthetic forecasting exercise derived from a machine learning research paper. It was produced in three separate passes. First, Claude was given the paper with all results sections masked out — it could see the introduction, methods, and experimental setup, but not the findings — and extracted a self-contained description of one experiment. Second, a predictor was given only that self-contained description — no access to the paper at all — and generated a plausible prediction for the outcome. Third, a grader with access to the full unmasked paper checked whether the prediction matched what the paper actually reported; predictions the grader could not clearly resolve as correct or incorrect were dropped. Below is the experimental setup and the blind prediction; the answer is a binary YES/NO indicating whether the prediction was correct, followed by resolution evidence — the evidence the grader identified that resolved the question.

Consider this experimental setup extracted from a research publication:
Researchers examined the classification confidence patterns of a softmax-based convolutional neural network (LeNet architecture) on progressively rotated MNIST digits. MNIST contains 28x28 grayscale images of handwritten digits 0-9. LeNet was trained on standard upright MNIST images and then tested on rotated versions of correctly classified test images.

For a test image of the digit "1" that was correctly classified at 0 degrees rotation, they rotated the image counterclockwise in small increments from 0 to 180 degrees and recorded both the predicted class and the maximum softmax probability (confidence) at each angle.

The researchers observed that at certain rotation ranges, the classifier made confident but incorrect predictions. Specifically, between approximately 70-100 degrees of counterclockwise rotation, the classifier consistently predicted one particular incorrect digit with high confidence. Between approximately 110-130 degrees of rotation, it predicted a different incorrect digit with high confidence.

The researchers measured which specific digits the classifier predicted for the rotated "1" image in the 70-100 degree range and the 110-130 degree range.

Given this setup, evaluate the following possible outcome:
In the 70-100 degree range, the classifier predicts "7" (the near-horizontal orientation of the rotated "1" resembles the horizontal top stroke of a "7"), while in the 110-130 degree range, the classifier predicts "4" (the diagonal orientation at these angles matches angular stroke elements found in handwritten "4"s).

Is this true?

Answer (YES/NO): NO